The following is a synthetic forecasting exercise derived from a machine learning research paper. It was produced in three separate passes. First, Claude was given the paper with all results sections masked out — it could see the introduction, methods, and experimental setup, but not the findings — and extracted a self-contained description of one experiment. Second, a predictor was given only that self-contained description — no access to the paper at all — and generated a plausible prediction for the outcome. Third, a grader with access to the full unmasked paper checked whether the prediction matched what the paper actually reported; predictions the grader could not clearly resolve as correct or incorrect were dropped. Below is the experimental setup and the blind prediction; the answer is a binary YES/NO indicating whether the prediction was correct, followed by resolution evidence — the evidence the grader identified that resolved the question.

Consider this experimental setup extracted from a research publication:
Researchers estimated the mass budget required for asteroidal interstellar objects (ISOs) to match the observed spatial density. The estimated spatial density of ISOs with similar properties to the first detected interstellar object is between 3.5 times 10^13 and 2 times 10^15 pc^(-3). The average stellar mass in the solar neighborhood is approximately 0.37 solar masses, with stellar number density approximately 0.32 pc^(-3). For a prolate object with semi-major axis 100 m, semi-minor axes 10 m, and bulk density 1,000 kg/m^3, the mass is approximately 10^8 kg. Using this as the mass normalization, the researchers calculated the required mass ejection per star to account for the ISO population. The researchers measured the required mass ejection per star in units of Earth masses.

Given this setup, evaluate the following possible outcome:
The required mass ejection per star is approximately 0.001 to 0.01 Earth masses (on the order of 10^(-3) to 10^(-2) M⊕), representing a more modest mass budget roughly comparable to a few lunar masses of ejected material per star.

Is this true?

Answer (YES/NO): NO